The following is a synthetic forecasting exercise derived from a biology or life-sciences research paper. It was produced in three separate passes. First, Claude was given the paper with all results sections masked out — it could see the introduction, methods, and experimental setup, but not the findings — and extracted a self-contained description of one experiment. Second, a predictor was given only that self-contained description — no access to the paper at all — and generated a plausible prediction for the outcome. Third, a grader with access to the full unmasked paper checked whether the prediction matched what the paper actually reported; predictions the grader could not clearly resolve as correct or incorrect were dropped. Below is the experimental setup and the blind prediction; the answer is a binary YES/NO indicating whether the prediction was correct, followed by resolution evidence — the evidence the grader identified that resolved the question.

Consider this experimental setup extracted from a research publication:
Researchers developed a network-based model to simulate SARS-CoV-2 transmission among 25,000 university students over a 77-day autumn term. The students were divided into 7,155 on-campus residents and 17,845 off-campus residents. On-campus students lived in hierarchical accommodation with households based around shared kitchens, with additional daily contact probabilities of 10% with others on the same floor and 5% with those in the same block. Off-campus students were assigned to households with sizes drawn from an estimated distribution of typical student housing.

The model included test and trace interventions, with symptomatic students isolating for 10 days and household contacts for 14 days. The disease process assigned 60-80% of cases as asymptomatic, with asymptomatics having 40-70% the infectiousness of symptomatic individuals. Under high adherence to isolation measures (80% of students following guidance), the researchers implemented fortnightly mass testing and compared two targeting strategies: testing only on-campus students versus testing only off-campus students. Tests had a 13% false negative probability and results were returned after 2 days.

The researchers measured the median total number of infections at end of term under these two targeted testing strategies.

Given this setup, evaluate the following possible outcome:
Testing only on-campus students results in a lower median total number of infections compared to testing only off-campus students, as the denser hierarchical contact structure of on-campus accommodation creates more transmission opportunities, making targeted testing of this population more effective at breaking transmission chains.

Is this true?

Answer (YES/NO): YES